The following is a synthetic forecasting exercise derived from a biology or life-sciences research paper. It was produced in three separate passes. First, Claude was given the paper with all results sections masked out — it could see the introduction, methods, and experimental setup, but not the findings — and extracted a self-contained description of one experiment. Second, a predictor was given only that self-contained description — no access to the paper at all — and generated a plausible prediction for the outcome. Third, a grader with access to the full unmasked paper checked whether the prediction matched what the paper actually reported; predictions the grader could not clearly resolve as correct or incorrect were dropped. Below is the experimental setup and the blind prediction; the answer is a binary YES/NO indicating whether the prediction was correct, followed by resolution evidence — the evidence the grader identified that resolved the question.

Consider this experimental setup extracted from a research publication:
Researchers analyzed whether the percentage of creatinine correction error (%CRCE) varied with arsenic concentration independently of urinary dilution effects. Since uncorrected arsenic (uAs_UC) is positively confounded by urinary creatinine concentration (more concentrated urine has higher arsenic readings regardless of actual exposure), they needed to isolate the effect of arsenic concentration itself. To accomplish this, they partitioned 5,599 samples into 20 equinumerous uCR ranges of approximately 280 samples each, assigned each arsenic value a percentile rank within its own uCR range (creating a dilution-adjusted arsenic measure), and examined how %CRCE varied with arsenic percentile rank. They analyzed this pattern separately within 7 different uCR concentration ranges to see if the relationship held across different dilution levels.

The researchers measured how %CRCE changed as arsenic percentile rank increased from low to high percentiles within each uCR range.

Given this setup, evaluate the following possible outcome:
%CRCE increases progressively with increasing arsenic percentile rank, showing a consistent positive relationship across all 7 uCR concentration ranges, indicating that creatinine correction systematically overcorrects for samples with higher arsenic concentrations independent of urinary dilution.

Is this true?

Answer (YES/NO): NO